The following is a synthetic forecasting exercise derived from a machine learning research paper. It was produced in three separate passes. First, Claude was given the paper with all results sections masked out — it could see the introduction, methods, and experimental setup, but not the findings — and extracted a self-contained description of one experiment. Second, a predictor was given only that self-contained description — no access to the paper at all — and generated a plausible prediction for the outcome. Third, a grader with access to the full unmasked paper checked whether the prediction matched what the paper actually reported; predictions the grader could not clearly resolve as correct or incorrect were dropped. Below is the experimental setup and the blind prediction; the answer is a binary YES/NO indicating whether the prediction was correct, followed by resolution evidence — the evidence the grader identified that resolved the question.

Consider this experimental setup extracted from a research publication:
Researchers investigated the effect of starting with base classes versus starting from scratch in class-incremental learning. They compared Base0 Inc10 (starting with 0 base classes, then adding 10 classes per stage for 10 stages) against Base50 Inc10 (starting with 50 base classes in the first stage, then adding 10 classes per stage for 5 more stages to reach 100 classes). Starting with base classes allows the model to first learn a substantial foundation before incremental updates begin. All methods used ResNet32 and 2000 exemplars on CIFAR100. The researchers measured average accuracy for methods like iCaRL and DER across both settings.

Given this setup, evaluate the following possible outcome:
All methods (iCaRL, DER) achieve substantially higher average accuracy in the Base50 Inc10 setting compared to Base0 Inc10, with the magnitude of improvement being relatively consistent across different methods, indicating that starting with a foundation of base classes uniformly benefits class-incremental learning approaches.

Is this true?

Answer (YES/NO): NO